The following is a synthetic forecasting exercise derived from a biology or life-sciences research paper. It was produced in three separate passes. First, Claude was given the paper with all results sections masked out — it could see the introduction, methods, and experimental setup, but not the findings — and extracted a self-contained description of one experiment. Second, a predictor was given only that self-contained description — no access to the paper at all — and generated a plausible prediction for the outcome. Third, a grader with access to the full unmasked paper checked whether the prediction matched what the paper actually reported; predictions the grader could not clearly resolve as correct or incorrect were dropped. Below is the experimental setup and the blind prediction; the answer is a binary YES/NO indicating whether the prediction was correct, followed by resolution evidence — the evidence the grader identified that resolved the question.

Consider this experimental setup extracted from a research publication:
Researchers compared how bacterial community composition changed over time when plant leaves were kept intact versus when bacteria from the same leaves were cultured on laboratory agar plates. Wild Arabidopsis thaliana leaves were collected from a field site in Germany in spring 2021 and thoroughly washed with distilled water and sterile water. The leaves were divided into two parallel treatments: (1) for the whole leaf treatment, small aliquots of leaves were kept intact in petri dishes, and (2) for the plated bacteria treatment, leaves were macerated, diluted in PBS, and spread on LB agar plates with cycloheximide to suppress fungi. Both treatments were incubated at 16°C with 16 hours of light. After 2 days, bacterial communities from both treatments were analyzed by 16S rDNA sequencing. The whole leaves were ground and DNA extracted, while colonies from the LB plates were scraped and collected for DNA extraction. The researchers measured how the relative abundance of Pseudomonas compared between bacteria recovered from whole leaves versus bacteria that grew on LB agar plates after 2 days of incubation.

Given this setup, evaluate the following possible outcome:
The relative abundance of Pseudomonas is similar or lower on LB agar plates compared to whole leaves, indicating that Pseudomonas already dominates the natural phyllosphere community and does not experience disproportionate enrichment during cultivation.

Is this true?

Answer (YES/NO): NO